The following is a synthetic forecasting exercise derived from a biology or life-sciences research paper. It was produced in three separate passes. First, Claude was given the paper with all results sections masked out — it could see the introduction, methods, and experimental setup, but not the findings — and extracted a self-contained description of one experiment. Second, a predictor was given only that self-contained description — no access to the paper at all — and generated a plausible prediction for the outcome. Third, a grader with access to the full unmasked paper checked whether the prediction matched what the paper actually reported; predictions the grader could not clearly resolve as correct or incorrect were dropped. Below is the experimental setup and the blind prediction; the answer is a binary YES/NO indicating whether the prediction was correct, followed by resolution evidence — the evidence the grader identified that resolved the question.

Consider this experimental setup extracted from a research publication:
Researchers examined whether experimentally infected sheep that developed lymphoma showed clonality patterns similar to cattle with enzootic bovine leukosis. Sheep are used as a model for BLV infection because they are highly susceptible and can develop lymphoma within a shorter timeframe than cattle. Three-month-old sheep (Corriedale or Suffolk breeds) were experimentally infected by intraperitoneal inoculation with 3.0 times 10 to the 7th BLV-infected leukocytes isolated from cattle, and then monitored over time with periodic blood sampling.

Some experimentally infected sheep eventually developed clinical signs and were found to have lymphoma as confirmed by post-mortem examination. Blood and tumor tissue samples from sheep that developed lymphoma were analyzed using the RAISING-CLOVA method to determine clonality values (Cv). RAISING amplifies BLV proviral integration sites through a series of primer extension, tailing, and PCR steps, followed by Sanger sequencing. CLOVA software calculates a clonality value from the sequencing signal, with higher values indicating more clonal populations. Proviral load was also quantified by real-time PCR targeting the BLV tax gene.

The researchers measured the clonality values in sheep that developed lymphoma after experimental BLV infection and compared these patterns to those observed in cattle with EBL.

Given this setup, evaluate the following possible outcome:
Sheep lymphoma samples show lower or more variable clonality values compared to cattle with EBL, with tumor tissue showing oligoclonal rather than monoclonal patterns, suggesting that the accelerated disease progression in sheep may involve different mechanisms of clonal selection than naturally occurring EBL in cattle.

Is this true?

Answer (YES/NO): NO